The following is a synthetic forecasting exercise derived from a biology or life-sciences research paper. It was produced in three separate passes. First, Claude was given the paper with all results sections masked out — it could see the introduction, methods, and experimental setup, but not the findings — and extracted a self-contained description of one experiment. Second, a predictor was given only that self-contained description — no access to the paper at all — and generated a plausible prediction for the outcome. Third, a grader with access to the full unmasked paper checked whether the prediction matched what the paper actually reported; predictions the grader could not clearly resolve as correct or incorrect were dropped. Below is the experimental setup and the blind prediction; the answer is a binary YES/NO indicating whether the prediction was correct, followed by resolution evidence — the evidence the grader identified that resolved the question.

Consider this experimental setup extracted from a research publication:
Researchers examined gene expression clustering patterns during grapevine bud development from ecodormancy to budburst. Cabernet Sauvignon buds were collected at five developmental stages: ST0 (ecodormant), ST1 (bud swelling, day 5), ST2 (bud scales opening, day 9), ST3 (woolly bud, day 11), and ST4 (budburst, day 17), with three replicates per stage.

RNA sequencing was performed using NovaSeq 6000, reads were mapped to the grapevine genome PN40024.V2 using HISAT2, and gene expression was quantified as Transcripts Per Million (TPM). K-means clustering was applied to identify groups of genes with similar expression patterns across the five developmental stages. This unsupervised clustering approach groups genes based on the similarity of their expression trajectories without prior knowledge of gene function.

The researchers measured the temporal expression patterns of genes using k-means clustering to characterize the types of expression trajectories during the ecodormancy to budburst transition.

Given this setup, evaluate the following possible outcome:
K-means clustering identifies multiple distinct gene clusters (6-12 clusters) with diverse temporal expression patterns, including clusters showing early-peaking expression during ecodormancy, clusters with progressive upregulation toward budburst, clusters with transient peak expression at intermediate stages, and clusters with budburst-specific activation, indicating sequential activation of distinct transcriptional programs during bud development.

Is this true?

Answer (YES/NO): NO